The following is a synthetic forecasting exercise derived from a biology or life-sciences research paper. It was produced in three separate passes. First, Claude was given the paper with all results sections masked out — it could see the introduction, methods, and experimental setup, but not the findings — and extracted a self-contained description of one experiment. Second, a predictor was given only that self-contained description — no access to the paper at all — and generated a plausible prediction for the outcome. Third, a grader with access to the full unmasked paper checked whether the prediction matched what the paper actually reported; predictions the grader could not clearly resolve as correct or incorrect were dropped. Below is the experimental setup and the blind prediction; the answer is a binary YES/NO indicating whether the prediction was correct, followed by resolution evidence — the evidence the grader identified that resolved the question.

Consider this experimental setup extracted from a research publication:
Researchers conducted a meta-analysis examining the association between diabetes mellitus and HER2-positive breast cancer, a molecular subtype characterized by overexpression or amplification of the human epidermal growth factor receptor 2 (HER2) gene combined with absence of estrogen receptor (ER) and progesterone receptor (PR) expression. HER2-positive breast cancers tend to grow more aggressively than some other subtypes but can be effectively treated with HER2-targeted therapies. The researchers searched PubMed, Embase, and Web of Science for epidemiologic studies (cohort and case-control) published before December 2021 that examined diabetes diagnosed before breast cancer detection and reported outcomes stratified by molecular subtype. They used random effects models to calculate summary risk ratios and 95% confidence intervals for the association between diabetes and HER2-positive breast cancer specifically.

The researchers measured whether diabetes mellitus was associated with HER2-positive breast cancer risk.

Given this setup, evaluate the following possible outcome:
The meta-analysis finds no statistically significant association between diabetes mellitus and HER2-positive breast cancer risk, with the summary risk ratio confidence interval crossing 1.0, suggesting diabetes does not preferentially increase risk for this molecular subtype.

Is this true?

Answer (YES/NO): YES